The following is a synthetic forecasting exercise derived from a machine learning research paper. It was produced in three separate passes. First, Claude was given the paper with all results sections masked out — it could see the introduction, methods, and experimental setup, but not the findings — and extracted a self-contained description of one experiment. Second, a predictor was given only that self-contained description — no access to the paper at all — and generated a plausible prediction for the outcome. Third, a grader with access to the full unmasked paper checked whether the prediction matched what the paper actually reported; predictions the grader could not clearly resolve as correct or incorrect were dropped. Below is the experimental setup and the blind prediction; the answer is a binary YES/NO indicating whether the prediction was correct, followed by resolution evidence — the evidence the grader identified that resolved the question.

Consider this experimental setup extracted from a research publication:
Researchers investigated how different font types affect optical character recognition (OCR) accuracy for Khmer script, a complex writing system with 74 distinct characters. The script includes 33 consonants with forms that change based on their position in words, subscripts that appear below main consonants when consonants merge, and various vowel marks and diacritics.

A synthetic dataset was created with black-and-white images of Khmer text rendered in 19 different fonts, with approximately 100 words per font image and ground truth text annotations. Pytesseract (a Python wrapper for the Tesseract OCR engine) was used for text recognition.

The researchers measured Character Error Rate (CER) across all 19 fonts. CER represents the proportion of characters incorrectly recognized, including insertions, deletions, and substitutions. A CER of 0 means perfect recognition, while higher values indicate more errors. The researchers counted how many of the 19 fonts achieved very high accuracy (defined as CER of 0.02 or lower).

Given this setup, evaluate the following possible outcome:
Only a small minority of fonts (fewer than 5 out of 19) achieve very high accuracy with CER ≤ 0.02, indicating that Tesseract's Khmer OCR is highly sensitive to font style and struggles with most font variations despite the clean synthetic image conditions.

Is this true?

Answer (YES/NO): NO